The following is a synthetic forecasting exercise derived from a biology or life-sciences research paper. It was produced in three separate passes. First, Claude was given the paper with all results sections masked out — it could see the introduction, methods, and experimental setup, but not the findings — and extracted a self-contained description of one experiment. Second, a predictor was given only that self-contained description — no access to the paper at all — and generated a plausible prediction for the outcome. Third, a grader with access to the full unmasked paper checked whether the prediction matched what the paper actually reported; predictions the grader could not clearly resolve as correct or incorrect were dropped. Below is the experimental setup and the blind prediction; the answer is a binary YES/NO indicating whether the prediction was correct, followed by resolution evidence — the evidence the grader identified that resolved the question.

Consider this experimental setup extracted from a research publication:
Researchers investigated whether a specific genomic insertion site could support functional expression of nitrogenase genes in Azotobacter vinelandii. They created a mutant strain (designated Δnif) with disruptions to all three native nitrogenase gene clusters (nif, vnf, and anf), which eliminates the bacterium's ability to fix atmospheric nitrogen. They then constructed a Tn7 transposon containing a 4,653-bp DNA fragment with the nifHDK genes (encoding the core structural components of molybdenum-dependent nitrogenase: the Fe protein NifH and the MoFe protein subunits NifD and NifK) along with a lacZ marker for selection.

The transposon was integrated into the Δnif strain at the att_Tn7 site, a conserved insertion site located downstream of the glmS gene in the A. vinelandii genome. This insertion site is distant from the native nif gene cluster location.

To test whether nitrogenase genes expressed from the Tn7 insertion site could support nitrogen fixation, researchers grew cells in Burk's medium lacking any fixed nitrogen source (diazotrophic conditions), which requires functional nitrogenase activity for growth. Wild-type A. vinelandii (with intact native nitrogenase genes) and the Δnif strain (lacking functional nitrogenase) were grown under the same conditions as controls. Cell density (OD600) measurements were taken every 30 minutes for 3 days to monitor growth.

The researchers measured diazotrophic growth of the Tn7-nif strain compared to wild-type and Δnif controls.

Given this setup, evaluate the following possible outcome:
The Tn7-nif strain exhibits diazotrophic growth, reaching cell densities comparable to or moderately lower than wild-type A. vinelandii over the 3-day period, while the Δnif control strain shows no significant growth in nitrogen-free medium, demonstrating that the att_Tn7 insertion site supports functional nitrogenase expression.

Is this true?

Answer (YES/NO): YES